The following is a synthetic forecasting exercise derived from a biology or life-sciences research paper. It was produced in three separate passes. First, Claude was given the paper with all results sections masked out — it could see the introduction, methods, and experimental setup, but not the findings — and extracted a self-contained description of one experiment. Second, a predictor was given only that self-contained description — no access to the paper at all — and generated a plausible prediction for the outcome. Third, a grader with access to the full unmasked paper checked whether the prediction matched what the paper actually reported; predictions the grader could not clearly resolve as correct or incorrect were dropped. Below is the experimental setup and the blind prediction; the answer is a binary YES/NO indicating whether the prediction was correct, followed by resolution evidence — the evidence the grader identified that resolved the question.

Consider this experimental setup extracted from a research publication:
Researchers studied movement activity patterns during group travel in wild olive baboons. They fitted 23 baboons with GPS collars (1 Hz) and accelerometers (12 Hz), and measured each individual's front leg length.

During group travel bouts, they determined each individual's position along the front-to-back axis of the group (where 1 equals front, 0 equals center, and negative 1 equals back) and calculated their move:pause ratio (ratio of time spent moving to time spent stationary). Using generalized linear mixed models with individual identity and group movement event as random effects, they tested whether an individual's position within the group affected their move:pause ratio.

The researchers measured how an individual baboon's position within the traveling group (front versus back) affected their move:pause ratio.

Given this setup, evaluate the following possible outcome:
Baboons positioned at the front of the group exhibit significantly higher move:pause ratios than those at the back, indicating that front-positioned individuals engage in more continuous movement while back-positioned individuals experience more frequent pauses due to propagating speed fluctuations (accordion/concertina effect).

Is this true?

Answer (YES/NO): NO